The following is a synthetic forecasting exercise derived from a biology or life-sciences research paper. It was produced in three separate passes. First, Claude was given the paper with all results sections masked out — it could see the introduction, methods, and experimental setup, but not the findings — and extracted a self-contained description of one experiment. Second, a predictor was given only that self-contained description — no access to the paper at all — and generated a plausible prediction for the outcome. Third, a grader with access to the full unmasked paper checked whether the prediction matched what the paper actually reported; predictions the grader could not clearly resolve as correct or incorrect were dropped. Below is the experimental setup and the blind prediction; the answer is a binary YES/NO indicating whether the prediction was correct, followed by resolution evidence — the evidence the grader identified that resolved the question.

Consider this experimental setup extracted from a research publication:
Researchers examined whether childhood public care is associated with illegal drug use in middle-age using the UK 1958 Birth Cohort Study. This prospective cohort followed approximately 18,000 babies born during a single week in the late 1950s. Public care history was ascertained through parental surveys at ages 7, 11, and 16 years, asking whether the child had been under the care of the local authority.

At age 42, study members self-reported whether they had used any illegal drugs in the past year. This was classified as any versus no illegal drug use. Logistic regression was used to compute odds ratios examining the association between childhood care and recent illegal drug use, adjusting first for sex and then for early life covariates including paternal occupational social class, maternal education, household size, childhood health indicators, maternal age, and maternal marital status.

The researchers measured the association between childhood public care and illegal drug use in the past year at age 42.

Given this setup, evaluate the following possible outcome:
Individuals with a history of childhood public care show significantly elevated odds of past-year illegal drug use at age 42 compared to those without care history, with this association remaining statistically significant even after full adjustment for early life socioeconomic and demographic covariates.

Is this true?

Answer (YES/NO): YES